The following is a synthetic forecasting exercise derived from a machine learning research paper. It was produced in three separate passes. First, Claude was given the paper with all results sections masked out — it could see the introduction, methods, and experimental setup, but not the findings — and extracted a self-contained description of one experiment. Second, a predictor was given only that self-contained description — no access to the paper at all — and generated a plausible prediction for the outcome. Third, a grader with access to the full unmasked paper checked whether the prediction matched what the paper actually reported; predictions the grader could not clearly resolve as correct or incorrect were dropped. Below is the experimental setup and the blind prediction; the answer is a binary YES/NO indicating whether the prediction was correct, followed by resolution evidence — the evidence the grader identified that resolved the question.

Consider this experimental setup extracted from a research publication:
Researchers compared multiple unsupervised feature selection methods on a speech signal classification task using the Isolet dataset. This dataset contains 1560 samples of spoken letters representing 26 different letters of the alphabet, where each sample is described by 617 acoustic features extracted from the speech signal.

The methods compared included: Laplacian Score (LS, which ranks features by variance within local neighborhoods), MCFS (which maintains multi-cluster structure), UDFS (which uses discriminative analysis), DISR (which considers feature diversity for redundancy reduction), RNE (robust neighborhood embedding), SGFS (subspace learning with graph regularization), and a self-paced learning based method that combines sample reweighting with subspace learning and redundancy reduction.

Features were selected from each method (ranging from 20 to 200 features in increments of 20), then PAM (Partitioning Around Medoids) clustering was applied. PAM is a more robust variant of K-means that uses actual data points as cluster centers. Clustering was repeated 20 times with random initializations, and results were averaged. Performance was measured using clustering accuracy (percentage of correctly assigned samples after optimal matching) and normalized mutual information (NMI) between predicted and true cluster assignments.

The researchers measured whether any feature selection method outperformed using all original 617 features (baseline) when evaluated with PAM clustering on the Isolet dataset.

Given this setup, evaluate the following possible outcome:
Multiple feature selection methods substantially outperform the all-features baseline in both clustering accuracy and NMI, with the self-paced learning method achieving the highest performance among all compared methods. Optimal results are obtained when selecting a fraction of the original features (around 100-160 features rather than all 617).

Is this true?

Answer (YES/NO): NO